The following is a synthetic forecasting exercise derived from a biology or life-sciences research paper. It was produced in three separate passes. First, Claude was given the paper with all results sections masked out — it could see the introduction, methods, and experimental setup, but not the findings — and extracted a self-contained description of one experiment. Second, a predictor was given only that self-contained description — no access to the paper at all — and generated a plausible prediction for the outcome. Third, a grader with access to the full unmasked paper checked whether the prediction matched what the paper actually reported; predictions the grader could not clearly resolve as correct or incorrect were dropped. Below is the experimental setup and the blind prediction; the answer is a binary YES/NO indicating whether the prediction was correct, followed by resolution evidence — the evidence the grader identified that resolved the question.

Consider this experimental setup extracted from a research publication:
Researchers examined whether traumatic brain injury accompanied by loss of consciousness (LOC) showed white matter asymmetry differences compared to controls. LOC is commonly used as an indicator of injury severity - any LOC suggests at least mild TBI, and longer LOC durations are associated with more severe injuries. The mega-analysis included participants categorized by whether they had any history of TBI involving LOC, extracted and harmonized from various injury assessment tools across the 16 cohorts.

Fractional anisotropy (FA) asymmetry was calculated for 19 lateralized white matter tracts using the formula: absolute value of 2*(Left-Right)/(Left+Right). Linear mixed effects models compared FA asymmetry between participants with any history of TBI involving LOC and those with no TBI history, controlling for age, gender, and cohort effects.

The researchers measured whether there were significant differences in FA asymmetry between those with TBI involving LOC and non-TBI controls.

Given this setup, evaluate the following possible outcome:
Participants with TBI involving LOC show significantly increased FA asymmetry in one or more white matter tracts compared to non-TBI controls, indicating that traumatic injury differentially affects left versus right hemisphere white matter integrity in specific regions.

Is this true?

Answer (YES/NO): YES